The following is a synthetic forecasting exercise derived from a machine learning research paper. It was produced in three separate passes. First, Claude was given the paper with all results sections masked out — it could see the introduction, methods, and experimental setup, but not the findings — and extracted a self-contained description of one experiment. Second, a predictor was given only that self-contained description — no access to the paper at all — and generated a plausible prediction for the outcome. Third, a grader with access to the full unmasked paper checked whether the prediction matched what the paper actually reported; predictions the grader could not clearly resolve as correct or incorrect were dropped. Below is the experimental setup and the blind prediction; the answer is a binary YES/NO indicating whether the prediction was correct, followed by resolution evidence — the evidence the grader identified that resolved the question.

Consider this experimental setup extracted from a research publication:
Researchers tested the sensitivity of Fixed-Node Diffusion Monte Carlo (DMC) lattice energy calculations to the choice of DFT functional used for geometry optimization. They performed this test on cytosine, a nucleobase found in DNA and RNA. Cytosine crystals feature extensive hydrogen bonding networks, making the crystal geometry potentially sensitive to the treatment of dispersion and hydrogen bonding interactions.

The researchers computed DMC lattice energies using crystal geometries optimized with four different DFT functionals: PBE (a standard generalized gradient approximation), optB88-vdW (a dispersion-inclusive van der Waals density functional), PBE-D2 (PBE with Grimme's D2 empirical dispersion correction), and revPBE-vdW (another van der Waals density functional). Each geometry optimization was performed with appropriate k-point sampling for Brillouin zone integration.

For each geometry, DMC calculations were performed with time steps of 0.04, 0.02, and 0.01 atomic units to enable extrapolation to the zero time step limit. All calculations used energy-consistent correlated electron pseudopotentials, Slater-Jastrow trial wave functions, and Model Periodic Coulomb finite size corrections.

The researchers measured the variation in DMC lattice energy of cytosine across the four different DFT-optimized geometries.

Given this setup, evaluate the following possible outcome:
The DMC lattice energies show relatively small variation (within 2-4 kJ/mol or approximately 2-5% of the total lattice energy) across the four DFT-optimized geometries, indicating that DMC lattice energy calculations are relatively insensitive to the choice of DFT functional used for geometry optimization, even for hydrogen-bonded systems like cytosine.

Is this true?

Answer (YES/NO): YES